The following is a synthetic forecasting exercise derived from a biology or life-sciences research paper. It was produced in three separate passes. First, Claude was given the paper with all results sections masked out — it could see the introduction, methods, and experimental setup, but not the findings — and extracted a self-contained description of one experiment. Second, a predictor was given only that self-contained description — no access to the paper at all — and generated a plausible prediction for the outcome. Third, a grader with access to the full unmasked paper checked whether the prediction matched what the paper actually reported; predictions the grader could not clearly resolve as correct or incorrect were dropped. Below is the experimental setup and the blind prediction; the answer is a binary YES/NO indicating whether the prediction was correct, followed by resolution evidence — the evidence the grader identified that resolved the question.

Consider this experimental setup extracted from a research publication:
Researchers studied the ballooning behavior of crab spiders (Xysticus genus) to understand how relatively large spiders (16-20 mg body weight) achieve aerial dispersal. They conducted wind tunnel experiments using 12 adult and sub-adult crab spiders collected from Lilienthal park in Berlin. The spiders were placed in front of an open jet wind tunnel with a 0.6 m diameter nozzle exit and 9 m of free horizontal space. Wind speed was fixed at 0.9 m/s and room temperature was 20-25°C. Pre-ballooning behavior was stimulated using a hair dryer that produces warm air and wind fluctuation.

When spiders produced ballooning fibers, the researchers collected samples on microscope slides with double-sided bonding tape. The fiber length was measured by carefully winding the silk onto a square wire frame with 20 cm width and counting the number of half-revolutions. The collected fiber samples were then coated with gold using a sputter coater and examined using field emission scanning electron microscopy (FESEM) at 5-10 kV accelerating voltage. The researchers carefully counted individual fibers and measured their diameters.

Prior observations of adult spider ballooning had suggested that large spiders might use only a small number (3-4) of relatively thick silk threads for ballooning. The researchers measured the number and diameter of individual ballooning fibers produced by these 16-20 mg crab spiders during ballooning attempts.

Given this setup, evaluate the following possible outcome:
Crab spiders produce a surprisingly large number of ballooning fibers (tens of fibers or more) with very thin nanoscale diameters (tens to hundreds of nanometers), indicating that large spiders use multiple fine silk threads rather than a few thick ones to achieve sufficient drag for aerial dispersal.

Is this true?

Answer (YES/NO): YES